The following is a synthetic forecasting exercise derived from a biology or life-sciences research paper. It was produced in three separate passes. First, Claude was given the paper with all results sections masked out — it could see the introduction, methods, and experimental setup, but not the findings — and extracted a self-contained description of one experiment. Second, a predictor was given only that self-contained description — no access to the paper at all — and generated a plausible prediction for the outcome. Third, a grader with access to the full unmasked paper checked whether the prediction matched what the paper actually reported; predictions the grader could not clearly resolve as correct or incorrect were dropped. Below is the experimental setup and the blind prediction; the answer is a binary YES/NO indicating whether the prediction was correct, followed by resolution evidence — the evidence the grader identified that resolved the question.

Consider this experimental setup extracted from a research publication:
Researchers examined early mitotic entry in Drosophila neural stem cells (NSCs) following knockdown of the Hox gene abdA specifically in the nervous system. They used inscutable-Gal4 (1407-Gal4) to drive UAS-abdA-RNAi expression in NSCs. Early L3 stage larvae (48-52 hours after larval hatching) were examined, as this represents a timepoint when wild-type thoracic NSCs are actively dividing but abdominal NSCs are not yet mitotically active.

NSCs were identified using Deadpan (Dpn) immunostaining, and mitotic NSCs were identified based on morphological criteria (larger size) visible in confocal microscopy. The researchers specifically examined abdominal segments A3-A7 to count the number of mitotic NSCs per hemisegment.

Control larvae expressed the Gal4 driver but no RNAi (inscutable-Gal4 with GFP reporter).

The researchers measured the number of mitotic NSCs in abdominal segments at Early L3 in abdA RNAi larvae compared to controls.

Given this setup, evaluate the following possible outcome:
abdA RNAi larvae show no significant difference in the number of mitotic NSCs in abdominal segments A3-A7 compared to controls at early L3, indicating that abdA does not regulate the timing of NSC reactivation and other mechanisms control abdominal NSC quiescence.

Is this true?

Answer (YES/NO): NO